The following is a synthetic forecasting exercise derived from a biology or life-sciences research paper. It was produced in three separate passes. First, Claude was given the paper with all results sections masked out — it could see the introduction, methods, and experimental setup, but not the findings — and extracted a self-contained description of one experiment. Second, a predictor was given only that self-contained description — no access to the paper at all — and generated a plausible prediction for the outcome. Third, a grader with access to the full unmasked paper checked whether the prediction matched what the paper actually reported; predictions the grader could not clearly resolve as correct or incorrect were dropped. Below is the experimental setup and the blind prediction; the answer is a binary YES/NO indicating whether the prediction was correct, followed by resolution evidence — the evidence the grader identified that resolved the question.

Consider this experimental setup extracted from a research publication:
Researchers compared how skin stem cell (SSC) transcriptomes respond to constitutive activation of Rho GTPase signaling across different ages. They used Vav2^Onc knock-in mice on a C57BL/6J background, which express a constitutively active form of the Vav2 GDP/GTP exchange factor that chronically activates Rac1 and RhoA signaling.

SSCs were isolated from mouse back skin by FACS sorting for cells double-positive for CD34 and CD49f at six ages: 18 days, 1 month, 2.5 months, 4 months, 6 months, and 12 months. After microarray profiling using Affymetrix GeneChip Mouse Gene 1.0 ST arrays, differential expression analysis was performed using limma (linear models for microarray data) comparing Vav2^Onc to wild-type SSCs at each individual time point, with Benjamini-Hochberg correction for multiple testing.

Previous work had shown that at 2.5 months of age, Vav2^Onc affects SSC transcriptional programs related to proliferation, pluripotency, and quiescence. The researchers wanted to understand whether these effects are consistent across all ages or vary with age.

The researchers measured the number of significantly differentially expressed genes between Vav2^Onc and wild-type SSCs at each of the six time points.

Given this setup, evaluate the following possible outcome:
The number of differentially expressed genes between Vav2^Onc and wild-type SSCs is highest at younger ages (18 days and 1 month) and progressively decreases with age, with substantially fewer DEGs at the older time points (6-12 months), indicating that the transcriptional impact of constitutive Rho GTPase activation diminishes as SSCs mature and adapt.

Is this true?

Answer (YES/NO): NO